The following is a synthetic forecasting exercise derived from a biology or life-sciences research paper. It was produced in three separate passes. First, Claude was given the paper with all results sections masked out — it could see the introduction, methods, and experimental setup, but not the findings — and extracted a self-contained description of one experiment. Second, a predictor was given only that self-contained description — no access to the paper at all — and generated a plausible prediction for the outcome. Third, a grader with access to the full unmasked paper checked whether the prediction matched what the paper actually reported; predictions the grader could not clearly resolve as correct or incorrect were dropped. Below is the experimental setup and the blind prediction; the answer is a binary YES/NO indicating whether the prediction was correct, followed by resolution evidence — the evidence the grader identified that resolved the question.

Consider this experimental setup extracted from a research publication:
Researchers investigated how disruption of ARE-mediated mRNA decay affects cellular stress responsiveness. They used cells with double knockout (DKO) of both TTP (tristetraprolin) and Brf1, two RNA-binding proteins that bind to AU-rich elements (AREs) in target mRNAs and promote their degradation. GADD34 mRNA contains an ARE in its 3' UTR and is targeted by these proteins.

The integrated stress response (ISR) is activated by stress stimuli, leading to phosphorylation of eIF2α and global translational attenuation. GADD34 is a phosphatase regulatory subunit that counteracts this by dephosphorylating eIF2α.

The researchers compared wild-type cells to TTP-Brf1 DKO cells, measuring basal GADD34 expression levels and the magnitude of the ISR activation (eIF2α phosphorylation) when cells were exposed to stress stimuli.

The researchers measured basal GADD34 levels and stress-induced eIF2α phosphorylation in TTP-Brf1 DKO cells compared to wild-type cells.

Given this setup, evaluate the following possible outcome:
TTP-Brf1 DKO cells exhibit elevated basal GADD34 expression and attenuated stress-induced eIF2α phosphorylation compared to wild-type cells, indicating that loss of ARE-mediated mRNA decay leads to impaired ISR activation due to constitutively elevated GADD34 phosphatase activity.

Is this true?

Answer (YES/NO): YES